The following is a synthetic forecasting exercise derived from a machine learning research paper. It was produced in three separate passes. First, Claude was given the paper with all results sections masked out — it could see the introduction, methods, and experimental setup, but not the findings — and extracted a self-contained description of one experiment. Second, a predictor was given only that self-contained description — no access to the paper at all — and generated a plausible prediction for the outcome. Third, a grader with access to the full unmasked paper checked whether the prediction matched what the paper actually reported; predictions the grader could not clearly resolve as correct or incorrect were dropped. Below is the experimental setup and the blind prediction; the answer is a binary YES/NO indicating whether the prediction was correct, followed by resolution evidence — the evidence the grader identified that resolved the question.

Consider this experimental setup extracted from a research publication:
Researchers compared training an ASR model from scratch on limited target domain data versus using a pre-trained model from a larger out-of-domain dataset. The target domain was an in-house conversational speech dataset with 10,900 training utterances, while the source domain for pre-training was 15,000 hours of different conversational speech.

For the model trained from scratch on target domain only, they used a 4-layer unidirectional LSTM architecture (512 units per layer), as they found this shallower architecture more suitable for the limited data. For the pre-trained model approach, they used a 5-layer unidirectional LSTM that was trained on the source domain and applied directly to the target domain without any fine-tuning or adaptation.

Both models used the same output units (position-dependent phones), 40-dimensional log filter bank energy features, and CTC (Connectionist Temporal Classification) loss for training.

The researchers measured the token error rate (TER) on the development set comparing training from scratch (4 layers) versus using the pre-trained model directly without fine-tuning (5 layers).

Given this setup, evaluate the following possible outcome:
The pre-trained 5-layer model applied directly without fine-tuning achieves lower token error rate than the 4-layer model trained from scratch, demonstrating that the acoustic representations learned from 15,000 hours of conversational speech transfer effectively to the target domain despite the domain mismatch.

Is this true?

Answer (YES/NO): YES